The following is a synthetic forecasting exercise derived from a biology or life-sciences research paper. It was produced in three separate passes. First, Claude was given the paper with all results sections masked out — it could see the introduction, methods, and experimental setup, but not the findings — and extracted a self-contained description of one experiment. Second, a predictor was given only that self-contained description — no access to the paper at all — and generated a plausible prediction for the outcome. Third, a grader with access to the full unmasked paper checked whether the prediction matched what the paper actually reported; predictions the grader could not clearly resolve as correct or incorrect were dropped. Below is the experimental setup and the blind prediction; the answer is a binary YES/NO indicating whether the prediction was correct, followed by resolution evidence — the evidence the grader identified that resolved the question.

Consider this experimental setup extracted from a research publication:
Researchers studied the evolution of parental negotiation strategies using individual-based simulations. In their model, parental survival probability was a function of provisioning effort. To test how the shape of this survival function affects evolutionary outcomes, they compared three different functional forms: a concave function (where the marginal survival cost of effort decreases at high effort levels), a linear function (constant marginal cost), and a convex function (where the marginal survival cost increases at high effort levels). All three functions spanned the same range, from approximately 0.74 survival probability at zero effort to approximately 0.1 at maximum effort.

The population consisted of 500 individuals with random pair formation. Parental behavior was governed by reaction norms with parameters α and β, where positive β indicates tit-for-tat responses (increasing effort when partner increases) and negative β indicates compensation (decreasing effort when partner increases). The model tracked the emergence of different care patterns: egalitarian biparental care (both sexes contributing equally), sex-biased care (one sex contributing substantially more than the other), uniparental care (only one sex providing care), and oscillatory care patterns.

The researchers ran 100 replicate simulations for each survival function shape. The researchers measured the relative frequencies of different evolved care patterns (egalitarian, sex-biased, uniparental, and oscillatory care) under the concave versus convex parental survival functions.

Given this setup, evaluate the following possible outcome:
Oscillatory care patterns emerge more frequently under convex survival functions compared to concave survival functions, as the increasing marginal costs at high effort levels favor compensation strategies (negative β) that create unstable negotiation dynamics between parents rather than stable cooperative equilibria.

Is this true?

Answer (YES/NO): YES